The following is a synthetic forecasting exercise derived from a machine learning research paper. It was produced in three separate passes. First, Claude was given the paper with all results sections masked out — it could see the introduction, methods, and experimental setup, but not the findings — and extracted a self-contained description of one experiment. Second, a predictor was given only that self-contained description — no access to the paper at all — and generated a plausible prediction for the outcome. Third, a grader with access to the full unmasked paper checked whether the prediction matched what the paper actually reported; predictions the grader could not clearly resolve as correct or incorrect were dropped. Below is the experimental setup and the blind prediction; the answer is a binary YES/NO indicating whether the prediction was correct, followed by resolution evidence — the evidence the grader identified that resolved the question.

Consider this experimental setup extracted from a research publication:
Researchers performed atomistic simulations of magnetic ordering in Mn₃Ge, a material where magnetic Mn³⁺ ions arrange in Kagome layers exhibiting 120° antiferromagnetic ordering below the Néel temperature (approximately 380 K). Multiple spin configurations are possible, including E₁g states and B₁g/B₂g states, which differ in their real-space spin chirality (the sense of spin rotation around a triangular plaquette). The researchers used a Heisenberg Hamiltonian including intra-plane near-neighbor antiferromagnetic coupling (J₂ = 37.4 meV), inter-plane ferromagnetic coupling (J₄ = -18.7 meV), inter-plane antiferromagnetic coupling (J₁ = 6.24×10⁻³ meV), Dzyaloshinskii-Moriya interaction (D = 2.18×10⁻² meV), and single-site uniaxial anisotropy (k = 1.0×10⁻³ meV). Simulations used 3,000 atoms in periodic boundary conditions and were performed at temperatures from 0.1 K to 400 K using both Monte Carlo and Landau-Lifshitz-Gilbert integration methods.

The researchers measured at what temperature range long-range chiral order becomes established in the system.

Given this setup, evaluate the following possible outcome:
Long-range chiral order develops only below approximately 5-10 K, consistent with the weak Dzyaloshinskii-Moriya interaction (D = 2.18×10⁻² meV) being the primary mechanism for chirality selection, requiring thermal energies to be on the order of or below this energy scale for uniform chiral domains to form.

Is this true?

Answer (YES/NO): NO